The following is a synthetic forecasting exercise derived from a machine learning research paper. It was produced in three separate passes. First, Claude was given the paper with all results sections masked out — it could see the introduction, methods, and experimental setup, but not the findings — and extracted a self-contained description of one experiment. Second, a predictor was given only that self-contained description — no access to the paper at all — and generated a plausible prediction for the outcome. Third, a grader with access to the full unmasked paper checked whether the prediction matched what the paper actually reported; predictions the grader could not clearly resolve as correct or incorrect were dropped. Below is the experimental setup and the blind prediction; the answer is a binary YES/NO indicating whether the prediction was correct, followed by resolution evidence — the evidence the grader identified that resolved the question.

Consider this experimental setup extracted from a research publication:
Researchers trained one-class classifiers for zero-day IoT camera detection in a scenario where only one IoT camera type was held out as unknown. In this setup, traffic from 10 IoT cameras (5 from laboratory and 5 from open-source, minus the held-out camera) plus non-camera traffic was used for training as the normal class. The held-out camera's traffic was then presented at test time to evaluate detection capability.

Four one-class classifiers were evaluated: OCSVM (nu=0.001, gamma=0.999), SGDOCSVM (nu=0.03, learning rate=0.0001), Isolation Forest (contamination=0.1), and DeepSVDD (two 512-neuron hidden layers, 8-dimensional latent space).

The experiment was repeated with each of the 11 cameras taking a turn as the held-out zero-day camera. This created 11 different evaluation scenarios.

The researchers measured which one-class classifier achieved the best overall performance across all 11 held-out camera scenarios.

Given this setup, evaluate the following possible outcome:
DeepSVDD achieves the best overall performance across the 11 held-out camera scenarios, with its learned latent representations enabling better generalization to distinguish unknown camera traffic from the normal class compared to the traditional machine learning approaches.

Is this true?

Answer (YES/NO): YES